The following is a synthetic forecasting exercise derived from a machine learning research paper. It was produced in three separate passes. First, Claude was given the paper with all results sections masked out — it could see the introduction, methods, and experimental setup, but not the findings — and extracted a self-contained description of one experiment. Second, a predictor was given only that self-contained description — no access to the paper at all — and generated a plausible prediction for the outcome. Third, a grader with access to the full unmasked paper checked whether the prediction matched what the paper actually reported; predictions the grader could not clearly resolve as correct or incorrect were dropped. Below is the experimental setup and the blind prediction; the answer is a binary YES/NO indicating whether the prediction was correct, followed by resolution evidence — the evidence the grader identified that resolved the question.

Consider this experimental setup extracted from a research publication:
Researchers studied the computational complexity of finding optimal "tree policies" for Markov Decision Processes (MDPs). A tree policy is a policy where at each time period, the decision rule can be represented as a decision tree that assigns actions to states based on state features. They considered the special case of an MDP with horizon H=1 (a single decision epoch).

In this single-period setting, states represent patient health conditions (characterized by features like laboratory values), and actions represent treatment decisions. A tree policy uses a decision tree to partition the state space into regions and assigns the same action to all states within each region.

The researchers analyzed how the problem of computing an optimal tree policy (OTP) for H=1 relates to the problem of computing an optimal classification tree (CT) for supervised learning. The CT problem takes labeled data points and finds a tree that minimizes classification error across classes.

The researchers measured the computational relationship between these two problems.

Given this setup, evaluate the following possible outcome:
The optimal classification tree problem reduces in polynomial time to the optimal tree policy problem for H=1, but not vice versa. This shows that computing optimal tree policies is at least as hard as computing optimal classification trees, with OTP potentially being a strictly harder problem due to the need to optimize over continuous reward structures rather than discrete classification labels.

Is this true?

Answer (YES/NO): NO